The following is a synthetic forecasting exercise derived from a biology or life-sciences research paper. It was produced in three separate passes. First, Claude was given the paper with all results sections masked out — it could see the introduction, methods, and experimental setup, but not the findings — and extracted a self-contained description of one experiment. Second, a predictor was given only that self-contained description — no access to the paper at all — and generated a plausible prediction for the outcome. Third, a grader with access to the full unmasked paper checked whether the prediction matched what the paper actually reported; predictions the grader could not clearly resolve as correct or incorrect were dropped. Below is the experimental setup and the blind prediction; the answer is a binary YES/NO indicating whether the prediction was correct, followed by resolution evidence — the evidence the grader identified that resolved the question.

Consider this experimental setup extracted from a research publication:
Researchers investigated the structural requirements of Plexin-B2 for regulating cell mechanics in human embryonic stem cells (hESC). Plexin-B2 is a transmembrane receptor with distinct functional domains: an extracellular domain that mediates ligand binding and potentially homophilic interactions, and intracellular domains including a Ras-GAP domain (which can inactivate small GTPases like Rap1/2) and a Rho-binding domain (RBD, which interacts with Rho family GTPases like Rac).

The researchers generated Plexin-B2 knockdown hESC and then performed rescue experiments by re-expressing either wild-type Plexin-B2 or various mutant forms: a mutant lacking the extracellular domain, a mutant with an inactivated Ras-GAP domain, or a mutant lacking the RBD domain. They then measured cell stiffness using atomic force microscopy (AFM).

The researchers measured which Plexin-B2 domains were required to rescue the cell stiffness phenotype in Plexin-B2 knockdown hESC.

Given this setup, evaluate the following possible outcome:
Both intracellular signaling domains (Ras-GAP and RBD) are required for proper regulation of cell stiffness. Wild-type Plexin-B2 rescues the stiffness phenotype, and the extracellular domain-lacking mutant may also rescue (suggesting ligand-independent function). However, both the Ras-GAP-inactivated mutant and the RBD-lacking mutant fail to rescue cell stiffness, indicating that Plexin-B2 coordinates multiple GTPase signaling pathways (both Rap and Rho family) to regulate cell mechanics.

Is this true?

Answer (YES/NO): NO